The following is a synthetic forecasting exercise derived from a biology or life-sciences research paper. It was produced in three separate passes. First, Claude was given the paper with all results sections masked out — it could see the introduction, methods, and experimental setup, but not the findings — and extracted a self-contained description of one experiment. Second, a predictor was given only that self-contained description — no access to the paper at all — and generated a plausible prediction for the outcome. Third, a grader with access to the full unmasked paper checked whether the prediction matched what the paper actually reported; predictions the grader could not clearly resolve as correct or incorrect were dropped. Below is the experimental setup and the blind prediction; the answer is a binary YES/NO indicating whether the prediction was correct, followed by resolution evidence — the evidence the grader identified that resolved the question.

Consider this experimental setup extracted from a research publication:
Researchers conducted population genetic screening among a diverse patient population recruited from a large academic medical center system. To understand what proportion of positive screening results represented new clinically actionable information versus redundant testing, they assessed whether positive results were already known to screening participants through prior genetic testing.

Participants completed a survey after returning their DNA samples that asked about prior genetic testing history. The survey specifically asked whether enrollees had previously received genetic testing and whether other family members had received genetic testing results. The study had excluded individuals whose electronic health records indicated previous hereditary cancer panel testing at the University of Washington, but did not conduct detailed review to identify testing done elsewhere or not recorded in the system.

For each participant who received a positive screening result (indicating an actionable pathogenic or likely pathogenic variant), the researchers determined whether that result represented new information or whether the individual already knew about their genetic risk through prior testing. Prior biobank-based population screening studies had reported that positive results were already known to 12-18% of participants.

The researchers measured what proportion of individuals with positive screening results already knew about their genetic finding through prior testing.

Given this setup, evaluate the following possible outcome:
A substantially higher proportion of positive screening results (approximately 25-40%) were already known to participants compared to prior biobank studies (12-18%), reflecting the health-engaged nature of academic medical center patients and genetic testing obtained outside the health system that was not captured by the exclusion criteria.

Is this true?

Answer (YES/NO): YES